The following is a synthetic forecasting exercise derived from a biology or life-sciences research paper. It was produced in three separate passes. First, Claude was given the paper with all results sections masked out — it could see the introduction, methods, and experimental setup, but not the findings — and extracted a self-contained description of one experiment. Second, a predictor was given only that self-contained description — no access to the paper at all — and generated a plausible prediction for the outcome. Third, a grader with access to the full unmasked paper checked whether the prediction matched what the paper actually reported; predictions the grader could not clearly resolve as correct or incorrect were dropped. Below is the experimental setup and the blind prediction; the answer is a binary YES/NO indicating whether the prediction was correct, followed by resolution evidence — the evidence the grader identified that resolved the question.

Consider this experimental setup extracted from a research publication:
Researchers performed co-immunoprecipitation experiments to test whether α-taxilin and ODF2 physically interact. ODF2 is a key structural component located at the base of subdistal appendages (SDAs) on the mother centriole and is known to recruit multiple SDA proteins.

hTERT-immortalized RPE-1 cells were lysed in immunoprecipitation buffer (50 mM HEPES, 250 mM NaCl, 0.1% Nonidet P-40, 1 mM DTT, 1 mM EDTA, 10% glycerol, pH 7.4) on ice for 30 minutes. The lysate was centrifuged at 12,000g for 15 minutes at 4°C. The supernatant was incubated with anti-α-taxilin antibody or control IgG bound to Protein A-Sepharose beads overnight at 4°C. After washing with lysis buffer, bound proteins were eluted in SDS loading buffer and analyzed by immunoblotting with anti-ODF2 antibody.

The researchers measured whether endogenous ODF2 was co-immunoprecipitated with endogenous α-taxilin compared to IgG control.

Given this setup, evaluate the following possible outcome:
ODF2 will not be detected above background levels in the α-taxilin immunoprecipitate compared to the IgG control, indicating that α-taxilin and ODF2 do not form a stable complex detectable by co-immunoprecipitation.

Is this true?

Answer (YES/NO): NO